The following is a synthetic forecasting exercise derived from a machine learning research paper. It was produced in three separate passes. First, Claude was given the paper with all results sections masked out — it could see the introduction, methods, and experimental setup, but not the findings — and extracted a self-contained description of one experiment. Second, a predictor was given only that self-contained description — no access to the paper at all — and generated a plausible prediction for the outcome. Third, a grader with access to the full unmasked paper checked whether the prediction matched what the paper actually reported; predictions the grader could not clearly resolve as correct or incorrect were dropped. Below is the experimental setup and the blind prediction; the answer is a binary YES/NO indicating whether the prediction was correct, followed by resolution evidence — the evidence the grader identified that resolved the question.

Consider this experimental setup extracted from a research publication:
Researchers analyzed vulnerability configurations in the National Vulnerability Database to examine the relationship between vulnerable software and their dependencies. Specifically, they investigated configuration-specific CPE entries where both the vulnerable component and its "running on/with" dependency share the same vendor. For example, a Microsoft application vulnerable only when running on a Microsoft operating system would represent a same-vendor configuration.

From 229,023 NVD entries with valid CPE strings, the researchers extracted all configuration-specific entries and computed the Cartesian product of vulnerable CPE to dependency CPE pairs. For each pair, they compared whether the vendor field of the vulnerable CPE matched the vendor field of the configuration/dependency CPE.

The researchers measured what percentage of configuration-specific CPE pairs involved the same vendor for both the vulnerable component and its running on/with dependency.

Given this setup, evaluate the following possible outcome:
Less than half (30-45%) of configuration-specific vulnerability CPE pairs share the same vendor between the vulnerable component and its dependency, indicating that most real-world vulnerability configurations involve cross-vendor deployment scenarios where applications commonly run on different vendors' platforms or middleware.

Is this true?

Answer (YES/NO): NO